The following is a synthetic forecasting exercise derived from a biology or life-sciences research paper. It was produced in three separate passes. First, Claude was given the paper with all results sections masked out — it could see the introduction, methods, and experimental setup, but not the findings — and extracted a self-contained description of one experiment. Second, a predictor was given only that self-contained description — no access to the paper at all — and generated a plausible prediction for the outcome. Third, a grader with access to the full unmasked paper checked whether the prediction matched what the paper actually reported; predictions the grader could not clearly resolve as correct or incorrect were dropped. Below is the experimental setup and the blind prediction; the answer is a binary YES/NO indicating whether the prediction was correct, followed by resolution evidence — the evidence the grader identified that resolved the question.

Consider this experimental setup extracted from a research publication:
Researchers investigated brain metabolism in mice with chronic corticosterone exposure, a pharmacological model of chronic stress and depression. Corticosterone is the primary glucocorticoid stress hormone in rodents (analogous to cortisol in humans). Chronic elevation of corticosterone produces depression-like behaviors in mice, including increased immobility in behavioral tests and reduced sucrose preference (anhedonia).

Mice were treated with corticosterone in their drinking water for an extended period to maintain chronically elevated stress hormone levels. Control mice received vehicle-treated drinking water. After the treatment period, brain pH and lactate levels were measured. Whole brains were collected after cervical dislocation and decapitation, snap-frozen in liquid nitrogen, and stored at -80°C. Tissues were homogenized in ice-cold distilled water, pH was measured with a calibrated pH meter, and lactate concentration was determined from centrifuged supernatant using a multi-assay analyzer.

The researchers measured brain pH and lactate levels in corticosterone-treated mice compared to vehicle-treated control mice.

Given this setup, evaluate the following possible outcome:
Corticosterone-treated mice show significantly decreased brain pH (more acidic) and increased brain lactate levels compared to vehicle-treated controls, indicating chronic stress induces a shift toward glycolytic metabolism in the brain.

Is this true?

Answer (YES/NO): YES